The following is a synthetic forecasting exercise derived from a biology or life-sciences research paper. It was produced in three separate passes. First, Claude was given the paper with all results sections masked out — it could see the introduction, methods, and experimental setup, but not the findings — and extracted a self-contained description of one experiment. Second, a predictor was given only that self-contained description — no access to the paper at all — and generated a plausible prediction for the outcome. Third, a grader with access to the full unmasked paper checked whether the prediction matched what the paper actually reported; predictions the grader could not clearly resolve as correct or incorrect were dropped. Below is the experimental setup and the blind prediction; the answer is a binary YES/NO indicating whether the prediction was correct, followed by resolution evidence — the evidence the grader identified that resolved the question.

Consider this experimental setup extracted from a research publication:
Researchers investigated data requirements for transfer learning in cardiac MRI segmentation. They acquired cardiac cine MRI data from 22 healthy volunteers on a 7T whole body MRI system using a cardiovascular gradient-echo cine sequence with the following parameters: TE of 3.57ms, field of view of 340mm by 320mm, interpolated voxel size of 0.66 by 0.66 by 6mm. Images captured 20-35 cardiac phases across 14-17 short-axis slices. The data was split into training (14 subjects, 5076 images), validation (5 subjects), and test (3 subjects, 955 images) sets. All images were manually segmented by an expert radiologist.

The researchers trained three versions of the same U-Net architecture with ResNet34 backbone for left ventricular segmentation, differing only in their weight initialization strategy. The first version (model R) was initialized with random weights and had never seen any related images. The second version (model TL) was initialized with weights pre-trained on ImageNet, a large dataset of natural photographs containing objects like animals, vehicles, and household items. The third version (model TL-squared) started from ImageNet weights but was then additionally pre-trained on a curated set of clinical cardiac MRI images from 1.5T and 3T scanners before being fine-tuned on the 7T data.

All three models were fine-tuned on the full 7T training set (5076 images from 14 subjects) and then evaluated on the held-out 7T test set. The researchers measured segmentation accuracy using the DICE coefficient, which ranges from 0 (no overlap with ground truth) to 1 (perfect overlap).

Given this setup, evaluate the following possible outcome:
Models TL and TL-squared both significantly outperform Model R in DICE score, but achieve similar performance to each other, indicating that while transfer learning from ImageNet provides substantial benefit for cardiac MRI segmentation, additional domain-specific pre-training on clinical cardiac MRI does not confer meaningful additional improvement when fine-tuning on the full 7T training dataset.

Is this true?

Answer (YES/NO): NO